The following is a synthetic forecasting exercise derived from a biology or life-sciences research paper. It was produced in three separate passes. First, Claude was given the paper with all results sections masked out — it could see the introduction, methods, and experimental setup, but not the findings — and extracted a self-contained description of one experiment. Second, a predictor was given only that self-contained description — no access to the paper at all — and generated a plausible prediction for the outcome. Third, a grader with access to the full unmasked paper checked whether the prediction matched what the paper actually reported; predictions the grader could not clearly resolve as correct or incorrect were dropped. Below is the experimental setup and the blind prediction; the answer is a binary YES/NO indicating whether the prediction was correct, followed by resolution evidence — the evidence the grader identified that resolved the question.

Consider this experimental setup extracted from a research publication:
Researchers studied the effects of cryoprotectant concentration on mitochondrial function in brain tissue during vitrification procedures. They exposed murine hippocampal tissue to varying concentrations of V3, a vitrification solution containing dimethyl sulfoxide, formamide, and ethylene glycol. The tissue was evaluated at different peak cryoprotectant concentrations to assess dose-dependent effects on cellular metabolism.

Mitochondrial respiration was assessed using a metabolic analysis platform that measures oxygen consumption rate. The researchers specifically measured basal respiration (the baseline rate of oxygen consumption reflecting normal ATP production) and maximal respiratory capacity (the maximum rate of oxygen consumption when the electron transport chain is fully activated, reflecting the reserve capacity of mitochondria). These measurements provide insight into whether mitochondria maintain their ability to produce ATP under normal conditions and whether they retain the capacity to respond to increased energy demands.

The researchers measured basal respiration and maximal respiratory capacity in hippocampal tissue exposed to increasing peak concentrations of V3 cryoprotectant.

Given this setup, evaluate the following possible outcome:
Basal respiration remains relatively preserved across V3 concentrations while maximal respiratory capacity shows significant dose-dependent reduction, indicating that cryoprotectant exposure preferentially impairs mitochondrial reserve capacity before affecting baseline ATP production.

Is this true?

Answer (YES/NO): NO